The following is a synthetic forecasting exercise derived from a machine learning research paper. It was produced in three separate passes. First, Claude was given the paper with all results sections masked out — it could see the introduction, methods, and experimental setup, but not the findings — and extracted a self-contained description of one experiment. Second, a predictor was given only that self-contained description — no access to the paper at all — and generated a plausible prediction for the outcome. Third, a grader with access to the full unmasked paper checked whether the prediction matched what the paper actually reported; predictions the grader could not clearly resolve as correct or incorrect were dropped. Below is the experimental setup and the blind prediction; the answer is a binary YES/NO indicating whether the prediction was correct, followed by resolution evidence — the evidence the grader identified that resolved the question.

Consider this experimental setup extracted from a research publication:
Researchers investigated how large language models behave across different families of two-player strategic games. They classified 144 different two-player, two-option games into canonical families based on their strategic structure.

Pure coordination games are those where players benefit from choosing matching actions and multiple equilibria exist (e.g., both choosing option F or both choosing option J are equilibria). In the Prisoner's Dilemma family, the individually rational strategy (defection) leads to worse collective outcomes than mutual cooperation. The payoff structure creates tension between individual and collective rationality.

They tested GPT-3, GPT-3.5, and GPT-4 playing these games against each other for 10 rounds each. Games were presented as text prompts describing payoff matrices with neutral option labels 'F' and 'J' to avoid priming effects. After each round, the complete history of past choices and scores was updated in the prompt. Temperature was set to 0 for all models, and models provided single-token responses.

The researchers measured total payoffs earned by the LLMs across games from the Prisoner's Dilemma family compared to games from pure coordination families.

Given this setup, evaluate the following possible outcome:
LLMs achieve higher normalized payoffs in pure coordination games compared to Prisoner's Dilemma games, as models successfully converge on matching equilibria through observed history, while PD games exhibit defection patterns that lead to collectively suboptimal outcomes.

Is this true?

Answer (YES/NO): YES